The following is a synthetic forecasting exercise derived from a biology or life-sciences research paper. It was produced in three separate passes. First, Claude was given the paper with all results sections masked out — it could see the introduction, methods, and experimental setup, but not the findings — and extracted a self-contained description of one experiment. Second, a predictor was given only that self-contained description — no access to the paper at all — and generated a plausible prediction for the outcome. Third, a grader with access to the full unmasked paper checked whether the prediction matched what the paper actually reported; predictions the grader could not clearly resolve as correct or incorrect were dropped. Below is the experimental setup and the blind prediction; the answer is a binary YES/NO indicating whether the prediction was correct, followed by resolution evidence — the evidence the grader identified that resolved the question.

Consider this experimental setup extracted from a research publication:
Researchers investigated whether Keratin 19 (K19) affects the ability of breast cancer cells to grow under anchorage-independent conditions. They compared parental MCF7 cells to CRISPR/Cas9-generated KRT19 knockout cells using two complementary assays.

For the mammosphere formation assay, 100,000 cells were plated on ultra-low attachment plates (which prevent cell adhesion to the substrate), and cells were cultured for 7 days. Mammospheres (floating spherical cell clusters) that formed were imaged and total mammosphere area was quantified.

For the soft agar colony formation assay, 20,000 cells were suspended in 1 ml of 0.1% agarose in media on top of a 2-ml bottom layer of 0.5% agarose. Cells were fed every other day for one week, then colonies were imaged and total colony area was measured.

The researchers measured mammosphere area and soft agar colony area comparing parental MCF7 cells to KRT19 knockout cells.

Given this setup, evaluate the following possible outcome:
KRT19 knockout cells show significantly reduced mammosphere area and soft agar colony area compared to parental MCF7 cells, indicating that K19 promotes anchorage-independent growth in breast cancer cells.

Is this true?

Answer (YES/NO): YES